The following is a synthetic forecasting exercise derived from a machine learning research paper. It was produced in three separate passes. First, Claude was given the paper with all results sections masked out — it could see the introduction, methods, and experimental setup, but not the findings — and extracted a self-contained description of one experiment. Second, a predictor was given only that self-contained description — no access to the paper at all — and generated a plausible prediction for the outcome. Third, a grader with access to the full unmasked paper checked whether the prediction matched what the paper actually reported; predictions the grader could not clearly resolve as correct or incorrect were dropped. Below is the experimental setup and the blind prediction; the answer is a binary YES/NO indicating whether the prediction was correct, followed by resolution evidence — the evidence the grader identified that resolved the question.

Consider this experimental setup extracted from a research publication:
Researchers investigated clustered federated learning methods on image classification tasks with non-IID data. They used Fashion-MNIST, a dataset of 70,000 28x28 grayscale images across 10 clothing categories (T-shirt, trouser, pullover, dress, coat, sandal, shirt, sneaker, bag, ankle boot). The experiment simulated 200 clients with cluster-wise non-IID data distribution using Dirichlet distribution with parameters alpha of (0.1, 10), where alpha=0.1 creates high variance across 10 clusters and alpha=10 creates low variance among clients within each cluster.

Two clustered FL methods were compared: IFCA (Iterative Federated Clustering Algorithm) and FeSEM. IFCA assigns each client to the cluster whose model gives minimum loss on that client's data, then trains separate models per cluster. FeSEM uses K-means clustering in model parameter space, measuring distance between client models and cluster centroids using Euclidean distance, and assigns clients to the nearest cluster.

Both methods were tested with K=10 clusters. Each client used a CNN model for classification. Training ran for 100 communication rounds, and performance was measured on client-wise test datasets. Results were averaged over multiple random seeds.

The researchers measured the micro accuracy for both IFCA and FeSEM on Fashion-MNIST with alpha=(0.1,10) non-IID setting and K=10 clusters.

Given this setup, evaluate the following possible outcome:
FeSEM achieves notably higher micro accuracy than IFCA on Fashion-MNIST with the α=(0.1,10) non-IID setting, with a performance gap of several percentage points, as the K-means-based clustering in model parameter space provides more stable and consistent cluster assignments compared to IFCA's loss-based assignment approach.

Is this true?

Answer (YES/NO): YES